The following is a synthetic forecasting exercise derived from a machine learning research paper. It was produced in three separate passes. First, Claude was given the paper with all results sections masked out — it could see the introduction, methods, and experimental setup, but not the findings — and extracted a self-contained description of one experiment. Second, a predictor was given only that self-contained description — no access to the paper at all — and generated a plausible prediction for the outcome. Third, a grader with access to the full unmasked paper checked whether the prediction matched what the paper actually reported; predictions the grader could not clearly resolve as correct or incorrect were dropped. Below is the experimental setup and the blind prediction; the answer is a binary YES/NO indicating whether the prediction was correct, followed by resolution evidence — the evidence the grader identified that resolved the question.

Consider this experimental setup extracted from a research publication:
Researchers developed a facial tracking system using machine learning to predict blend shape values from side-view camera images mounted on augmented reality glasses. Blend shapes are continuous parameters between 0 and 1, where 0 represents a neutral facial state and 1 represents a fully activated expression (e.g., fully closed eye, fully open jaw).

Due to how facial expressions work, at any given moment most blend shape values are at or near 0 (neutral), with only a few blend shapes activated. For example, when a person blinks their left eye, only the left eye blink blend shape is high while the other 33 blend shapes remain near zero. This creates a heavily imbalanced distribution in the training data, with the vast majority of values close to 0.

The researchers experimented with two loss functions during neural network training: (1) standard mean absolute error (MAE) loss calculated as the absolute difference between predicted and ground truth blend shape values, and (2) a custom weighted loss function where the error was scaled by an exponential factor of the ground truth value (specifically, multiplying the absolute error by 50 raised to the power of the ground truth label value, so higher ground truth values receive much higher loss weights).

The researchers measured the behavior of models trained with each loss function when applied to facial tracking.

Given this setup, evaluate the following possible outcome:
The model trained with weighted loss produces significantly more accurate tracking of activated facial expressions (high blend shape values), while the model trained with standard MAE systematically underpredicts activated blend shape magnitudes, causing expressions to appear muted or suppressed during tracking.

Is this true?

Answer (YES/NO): NO